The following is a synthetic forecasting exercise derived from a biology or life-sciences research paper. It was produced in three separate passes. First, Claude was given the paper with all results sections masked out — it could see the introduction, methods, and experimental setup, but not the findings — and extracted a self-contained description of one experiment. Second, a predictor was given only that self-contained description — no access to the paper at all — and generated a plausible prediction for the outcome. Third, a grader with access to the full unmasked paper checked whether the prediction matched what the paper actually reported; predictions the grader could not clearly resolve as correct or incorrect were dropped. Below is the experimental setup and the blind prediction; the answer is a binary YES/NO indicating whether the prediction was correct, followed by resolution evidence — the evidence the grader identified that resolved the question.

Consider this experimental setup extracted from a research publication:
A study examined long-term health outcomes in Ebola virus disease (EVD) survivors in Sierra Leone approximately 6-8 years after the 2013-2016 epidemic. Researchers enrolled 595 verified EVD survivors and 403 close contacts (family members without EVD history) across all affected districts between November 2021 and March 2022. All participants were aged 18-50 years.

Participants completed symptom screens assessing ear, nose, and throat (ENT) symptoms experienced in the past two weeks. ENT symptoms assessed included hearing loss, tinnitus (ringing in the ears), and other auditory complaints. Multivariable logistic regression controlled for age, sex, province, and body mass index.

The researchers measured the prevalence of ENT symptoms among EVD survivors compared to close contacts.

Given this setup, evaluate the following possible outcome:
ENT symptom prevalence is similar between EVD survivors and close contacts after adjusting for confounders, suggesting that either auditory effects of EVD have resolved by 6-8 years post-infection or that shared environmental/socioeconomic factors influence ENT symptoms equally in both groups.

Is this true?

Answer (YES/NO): NO